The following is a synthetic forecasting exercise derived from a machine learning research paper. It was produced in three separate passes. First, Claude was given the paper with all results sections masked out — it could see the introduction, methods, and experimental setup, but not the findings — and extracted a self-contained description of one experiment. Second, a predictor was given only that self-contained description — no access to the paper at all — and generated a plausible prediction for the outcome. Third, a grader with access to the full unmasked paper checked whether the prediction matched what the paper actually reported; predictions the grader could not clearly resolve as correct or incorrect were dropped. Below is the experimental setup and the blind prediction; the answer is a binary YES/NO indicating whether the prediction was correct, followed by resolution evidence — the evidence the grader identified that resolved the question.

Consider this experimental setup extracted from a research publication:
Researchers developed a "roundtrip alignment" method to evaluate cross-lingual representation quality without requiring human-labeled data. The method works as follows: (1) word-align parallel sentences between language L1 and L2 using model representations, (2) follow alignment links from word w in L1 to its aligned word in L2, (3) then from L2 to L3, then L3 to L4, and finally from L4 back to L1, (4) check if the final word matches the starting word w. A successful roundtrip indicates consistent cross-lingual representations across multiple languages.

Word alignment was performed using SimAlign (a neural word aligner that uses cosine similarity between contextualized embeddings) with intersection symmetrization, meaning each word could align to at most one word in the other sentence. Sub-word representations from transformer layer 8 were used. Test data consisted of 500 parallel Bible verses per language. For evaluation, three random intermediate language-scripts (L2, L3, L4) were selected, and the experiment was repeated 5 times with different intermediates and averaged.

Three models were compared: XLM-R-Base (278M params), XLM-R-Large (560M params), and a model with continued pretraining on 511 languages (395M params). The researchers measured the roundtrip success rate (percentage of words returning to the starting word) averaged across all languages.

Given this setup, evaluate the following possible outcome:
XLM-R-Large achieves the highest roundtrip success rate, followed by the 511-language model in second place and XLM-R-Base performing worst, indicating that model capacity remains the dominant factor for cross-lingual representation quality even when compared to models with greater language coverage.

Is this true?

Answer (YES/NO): NO